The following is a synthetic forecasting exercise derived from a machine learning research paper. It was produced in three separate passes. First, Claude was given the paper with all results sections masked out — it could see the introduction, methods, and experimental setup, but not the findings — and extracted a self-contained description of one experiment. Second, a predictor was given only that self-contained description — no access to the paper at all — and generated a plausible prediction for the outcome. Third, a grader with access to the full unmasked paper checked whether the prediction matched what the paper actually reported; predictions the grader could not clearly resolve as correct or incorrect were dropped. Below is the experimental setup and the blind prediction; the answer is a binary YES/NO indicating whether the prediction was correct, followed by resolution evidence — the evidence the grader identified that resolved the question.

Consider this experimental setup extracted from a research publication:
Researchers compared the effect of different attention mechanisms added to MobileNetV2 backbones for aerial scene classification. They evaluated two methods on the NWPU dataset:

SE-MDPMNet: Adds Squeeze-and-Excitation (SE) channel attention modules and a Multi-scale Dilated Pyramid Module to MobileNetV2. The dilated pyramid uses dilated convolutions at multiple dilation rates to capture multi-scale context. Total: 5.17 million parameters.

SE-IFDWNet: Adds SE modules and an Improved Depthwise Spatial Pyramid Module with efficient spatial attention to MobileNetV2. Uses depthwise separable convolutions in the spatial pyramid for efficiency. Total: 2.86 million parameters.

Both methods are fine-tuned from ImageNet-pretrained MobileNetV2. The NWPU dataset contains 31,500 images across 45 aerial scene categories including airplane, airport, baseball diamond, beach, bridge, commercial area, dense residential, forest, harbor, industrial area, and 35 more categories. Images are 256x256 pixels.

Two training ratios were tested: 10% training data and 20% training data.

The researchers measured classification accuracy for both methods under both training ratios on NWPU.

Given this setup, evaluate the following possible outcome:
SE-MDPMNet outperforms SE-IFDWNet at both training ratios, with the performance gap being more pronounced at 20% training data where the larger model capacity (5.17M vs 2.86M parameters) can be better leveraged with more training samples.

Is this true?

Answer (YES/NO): NO